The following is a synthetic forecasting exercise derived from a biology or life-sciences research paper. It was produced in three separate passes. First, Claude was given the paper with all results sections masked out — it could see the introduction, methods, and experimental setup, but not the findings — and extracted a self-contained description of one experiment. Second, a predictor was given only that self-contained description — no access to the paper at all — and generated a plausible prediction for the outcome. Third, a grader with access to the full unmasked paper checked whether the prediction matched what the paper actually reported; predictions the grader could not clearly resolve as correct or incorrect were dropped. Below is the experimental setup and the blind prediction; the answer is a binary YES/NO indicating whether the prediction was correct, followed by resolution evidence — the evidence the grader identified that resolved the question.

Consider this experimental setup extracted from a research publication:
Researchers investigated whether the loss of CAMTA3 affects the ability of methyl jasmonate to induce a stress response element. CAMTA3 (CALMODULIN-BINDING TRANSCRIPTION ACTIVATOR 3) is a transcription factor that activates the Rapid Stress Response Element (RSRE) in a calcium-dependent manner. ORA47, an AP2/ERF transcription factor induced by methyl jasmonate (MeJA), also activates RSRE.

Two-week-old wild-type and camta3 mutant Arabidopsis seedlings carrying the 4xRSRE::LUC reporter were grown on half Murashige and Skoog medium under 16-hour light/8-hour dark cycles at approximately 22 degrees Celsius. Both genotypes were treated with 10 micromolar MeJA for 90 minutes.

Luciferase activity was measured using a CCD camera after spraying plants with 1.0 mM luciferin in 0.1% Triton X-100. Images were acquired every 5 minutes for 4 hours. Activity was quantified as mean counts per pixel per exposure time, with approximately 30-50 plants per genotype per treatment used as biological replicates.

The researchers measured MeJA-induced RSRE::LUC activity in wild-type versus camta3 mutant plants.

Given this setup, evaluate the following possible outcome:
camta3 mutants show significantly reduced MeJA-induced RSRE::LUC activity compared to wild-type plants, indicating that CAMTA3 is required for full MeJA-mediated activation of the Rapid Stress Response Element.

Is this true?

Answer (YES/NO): YES